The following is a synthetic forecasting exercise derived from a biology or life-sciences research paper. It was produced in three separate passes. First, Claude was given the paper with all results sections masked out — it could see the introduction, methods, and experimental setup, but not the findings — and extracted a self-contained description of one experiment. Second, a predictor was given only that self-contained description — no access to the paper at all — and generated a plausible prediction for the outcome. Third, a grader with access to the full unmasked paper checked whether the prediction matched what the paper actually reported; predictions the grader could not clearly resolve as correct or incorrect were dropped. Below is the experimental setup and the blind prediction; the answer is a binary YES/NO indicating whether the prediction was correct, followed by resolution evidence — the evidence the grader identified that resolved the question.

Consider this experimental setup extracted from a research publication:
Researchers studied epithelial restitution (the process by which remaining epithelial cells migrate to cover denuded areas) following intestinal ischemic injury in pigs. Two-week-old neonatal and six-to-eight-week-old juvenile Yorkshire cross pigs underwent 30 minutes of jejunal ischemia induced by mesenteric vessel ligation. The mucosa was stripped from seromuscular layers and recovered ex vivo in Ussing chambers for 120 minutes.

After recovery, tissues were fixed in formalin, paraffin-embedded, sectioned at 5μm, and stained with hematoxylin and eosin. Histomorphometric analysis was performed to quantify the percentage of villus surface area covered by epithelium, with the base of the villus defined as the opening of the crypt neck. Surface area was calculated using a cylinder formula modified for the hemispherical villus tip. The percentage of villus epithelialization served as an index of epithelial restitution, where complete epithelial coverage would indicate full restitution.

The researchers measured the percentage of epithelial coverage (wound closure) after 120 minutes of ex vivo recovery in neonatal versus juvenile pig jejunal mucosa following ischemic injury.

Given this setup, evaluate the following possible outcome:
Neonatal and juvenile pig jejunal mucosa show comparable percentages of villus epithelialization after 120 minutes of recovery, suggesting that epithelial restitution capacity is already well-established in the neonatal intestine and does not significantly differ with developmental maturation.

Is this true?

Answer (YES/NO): NO